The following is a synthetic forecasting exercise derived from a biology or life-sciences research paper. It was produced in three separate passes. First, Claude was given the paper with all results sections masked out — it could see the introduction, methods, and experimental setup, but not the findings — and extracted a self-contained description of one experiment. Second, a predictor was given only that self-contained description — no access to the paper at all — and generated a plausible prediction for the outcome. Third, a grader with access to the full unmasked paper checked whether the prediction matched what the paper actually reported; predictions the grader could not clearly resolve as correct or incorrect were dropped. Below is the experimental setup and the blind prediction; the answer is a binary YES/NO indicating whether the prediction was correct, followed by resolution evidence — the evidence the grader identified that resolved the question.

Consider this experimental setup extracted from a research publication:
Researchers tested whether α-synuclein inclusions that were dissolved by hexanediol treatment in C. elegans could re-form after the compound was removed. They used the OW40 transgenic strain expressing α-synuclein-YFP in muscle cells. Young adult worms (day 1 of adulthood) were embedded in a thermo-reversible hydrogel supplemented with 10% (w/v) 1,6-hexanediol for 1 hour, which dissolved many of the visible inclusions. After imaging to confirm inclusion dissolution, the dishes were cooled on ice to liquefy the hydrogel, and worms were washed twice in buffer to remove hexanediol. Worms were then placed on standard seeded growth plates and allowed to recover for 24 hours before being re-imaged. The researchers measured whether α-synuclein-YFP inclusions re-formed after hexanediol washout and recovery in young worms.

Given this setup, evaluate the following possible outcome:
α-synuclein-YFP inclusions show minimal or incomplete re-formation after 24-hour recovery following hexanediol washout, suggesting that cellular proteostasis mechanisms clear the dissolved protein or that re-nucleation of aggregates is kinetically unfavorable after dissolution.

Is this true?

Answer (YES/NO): NO